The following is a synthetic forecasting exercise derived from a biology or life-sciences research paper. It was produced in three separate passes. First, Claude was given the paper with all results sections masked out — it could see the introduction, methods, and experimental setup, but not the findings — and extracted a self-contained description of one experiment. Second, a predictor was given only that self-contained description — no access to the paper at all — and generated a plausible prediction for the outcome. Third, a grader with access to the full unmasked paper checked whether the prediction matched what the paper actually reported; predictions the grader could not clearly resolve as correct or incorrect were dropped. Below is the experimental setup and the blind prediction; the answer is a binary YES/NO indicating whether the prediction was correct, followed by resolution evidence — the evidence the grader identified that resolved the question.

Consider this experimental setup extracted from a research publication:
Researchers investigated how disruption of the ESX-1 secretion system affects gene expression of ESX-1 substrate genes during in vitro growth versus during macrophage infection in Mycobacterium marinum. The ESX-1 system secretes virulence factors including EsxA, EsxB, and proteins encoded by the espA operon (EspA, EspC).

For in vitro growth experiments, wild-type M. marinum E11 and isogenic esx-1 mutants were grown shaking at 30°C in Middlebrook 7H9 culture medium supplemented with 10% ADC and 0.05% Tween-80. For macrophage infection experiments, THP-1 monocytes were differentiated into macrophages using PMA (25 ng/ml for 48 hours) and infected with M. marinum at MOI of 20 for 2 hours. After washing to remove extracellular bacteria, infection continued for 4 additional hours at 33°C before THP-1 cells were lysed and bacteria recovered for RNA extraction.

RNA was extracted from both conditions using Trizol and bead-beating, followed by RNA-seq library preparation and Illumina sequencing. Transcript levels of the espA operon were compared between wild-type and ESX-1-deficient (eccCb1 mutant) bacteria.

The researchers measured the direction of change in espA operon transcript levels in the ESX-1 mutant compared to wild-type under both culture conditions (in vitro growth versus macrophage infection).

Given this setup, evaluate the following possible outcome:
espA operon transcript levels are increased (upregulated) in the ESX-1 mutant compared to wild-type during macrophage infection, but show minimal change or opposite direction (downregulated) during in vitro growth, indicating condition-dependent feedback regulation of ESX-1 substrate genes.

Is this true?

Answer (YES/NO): YES